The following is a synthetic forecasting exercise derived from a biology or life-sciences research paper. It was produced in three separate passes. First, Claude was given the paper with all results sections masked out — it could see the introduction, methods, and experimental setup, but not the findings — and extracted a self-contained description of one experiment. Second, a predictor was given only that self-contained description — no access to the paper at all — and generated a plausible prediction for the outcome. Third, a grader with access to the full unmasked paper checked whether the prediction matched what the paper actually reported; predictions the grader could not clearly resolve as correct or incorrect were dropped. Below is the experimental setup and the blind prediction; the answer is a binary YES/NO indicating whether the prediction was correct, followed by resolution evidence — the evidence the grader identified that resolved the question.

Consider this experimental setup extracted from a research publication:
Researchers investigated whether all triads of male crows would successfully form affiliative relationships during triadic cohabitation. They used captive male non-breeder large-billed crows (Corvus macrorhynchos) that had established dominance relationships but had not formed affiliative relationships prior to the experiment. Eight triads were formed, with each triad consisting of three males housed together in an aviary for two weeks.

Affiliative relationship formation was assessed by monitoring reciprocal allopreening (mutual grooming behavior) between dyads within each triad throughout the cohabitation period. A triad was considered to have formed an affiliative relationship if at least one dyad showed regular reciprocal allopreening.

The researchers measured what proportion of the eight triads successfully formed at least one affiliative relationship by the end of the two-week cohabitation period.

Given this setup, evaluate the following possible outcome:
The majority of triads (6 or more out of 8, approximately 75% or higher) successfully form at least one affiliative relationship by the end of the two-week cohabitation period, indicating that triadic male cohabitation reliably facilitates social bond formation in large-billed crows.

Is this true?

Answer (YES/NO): YES